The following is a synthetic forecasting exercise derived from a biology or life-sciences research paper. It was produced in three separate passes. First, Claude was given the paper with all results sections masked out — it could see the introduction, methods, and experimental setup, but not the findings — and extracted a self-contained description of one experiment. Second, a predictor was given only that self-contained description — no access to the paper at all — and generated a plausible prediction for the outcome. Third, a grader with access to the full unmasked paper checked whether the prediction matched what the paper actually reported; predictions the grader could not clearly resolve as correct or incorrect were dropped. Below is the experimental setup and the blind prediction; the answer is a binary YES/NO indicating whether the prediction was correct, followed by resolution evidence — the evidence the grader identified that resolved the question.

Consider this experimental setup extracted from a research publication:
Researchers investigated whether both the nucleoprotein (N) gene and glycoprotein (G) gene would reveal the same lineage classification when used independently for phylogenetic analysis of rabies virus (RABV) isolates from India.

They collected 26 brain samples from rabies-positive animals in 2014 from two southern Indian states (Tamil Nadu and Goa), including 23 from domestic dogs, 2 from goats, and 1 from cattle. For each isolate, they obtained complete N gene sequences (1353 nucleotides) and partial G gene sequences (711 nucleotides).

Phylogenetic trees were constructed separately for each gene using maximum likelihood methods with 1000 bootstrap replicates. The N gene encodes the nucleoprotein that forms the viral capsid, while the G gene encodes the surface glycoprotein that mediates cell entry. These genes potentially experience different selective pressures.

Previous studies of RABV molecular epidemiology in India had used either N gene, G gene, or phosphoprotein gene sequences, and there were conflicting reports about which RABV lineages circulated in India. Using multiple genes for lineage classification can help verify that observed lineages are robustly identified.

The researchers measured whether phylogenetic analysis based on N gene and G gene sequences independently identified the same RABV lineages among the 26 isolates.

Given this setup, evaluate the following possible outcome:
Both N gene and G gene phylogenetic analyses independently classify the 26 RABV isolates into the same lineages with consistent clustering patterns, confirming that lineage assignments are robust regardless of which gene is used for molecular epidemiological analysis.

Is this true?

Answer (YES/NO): YES